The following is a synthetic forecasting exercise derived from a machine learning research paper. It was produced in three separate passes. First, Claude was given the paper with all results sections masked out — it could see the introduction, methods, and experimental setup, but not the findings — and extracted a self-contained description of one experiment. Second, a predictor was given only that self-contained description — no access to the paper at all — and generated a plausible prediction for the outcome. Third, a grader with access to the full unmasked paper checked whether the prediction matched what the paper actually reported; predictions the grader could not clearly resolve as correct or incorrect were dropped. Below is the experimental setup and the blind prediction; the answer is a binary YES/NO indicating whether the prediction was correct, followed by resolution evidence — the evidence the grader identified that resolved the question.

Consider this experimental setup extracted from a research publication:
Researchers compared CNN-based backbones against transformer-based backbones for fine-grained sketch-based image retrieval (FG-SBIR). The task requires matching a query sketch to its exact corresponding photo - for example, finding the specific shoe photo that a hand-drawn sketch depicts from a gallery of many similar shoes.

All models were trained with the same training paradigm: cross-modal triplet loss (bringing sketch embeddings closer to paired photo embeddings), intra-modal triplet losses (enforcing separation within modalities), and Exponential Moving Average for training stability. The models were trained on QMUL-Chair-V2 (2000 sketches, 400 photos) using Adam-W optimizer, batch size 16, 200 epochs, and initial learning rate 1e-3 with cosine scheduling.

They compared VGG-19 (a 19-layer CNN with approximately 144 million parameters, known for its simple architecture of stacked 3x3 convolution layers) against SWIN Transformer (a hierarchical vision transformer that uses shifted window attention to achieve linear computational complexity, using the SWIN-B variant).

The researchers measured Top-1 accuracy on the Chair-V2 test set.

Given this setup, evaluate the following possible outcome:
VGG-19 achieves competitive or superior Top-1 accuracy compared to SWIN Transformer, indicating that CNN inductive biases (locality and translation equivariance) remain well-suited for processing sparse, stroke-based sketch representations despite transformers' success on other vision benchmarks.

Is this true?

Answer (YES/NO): NO